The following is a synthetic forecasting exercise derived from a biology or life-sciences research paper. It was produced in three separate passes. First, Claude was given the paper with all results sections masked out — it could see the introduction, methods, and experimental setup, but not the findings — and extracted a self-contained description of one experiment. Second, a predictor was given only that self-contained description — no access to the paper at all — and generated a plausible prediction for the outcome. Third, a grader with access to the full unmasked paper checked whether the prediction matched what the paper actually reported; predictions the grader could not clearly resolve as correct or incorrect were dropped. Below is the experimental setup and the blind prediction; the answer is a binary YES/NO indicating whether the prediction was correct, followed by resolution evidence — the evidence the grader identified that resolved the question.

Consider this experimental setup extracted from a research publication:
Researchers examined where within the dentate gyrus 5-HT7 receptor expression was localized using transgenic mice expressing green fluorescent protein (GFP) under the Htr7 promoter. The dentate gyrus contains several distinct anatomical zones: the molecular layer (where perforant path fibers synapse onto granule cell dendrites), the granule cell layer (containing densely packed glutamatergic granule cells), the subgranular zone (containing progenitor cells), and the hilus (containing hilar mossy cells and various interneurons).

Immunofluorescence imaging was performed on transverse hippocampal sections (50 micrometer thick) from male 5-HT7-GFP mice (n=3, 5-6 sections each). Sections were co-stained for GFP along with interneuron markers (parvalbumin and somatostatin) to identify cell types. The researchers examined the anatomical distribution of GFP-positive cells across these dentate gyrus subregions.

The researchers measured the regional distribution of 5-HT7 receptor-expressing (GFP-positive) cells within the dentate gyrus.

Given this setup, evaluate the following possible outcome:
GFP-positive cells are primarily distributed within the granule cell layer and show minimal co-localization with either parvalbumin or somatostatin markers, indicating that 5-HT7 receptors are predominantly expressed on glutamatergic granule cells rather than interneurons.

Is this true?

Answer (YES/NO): NO